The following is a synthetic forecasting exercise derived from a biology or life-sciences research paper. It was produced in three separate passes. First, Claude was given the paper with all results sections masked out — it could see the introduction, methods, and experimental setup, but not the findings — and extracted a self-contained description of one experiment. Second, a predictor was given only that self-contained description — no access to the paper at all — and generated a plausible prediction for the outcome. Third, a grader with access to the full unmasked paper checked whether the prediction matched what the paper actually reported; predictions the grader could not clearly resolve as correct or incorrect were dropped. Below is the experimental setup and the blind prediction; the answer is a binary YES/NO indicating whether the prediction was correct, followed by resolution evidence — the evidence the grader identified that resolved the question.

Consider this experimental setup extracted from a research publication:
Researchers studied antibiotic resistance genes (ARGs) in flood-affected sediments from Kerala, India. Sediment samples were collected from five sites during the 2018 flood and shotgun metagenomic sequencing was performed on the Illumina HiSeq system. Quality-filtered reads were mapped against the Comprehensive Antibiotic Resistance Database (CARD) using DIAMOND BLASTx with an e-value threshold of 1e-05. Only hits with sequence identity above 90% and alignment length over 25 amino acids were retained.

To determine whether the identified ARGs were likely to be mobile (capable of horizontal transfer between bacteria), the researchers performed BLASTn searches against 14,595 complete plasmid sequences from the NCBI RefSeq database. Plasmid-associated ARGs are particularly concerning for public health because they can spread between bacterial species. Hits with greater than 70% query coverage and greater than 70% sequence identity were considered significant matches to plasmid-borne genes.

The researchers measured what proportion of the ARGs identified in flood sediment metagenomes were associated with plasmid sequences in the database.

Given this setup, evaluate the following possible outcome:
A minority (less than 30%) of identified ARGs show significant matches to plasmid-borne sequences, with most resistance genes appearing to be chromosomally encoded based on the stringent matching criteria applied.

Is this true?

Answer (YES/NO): NO